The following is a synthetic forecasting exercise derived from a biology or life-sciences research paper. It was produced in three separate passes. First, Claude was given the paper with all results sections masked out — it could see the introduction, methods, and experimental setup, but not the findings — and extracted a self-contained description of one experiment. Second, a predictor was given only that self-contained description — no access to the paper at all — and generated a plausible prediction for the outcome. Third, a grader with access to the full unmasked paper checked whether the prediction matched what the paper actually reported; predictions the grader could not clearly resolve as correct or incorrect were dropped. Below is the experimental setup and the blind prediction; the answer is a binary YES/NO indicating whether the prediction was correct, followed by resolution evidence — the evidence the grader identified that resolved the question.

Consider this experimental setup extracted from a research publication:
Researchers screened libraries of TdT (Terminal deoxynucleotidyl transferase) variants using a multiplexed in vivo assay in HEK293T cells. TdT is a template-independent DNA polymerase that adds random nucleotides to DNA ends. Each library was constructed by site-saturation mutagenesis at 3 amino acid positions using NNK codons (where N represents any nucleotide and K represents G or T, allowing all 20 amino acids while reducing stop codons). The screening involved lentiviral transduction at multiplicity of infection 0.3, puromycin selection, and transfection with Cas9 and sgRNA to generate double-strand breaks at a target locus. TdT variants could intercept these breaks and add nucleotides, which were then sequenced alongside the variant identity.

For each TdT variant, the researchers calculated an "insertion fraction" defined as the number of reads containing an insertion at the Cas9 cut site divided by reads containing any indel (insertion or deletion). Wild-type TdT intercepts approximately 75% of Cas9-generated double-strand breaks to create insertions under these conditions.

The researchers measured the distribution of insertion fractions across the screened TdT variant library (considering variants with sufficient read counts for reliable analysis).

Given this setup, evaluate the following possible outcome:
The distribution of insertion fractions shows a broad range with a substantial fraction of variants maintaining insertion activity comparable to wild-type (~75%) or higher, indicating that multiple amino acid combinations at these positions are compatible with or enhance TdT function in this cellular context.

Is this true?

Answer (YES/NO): YES